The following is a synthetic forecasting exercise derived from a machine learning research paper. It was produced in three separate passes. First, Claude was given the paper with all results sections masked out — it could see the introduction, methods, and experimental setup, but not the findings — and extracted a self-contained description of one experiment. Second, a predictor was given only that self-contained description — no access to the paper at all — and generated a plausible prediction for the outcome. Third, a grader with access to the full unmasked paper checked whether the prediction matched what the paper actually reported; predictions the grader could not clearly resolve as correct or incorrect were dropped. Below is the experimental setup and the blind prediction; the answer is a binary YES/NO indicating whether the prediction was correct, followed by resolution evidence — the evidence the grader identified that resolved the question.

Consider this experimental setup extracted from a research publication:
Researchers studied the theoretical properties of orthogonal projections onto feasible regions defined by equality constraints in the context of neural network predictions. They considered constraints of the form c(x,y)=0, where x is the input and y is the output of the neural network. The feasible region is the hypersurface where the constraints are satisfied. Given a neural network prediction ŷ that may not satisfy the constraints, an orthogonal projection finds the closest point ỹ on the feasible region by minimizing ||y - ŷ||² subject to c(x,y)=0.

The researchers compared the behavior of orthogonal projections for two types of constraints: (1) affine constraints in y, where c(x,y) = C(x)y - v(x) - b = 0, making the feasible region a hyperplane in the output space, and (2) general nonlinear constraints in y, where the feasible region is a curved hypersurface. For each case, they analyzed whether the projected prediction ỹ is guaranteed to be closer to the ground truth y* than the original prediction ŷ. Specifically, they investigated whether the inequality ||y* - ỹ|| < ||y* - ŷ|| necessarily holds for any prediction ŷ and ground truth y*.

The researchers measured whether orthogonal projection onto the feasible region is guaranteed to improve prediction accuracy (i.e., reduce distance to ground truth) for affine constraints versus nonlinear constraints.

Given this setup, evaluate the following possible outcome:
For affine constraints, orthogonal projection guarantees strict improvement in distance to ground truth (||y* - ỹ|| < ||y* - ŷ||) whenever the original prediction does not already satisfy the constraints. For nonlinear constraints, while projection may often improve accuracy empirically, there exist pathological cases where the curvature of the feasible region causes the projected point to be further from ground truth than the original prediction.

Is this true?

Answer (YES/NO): YES